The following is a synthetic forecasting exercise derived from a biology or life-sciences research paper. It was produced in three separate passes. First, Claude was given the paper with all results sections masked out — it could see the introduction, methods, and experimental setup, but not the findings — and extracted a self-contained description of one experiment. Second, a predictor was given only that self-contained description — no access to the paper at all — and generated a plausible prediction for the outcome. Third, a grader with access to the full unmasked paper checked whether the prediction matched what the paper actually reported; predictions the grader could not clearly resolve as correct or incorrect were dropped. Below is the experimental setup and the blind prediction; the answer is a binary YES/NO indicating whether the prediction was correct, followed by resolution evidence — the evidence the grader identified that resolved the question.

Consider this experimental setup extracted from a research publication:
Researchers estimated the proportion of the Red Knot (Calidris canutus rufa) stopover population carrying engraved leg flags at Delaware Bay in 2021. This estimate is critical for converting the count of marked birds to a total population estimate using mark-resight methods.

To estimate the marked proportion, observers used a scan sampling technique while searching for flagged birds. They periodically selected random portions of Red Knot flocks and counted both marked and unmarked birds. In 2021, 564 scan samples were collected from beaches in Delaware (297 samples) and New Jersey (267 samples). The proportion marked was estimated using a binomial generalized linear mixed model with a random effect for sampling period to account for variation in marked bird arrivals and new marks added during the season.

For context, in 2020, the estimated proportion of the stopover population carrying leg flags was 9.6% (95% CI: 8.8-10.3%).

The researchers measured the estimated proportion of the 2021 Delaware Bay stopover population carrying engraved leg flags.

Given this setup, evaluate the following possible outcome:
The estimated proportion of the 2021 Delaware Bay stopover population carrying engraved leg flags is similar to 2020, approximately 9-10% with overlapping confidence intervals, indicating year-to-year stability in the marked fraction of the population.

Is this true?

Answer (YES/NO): NO